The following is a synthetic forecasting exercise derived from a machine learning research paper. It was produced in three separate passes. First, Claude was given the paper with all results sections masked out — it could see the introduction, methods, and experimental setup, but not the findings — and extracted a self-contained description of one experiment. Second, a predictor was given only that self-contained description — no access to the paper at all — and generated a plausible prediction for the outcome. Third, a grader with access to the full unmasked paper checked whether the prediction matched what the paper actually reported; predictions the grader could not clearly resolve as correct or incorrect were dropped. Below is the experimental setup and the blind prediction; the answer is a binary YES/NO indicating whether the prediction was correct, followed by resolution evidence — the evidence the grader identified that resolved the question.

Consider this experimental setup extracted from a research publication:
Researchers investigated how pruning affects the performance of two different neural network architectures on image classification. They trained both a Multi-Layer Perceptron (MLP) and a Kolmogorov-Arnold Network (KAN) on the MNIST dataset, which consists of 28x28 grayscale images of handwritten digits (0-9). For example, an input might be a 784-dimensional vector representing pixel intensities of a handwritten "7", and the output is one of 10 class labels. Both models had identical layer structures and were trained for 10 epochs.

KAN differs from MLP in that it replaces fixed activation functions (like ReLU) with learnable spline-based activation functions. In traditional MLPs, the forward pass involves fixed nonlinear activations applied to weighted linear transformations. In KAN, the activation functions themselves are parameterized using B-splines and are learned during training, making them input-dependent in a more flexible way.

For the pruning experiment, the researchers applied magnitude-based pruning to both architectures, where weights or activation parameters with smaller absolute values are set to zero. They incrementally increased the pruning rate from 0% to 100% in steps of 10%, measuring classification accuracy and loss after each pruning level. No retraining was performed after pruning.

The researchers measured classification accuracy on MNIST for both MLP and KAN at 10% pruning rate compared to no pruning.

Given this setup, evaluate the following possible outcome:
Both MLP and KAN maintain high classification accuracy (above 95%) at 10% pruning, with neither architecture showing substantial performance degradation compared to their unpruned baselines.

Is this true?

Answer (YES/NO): NO